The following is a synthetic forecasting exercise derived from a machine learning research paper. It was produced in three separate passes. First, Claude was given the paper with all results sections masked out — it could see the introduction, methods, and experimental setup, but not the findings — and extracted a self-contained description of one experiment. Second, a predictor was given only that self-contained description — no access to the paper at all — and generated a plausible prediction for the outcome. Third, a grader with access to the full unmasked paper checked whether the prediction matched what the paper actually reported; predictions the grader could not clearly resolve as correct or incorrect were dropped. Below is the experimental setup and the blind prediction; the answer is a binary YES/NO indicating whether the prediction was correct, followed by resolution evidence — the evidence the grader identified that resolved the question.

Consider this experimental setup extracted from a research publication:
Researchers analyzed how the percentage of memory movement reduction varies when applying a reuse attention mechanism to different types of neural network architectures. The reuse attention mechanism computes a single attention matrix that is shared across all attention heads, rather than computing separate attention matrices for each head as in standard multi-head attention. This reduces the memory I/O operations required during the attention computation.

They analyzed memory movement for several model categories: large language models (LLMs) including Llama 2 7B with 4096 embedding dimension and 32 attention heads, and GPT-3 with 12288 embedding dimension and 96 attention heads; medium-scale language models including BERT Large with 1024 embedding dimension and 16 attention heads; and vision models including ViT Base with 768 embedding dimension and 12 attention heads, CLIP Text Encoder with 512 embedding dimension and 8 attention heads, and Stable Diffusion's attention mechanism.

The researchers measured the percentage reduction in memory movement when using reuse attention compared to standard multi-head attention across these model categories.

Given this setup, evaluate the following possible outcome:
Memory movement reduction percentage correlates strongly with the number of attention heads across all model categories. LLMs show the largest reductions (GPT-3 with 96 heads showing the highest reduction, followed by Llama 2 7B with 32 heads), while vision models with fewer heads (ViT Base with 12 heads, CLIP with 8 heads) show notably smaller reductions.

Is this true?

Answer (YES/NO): NO